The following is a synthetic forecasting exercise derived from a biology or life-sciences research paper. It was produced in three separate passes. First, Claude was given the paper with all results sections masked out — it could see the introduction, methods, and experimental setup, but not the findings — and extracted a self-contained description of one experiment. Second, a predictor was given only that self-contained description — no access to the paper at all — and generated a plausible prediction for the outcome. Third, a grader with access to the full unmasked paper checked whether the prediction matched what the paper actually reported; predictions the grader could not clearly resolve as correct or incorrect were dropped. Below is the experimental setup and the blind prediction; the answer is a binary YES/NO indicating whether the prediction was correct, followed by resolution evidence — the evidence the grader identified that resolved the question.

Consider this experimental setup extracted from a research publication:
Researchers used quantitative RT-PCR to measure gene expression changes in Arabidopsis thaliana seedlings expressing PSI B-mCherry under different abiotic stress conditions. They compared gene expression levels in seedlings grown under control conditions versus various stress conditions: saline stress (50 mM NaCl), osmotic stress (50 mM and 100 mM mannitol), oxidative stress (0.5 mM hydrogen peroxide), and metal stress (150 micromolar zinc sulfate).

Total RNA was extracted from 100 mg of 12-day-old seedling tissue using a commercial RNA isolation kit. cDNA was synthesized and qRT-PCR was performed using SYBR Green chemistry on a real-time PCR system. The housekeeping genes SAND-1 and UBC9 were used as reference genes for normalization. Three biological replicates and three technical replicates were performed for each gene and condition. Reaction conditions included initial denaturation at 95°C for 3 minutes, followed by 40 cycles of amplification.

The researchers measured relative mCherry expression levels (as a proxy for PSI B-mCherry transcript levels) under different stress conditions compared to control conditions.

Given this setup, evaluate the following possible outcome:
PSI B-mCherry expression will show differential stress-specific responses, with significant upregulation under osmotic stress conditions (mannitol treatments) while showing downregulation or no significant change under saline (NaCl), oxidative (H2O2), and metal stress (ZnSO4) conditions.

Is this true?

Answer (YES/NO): NO